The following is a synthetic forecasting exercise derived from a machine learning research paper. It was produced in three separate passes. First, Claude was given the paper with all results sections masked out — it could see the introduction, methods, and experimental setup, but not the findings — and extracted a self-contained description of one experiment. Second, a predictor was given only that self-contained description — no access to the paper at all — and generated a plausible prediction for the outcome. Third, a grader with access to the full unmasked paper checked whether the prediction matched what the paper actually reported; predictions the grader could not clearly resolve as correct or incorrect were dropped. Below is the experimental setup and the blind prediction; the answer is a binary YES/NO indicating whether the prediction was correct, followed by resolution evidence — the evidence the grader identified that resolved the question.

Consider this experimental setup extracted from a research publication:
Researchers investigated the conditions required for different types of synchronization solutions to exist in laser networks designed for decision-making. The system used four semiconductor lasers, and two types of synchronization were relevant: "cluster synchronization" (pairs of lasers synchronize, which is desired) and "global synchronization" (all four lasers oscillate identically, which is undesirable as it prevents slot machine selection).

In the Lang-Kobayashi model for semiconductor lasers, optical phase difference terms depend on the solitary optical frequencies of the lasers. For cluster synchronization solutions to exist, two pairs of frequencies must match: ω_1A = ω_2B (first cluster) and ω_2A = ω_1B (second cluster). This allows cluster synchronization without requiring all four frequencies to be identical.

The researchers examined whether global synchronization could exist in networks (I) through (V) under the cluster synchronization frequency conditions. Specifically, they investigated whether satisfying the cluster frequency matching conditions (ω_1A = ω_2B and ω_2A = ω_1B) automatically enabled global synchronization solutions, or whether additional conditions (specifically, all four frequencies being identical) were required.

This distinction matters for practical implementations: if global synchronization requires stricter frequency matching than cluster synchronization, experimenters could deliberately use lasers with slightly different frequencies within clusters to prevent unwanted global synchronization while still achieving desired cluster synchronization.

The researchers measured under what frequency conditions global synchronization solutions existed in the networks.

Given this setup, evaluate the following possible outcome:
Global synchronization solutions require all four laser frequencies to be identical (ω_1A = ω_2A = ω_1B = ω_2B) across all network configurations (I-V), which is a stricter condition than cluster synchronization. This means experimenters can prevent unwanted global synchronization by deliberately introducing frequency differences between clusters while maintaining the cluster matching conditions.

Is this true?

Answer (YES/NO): YES